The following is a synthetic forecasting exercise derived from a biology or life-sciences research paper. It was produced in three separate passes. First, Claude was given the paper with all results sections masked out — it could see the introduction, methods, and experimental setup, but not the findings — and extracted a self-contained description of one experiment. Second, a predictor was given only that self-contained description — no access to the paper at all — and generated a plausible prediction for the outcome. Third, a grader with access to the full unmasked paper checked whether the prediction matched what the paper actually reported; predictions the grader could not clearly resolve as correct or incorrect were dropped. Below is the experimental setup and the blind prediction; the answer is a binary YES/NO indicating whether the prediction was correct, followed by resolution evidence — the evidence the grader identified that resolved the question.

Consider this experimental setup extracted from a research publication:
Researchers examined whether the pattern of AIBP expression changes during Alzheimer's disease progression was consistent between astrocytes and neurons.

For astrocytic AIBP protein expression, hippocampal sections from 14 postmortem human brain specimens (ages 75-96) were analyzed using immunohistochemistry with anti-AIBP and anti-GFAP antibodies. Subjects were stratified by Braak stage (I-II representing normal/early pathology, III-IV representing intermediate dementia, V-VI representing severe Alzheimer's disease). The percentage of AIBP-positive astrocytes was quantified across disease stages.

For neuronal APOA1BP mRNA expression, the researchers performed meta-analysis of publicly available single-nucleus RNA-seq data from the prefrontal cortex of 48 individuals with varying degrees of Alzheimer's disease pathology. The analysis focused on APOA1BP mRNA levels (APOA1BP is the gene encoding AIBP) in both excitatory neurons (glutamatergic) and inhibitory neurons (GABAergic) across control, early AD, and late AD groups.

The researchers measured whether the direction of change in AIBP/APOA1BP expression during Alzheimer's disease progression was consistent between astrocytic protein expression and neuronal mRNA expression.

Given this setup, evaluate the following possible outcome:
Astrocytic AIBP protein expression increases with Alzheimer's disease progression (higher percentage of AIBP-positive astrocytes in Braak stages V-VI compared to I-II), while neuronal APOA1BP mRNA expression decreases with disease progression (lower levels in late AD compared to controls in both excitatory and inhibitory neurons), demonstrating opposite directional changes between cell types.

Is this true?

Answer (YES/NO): NO